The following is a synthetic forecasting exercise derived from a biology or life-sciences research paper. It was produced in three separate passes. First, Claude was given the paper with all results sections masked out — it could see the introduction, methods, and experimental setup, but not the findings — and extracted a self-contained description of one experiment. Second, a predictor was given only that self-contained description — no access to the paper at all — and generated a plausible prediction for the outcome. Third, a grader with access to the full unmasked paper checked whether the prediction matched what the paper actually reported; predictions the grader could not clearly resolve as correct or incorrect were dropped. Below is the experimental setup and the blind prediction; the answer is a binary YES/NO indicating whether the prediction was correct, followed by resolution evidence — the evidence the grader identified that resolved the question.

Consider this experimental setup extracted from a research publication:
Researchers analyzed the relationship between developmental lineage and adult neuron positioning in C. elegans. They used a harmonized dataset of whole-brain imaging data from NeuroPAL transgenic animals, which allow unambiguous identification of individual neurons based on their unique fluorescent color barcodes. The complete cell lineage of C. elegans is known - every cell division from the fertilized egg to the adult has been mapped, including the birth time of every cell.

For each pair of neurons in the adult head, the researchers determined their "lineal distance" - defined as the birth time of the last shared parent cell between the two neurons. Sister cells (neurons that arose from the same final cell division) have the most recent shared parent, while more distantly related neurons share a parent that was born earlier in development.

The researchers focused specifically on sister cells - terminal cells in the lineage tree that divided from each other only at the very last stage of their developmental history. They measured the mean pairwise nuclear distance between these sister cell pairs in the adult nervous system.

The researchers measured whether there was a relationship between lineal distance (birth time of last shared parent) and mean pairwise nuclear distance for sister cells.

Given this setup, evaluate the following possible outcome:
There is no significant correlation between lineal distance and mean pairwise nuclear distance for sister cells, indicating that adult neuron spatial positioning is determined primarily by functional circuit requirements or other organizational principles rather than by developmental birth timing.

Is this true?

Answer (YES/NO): YES